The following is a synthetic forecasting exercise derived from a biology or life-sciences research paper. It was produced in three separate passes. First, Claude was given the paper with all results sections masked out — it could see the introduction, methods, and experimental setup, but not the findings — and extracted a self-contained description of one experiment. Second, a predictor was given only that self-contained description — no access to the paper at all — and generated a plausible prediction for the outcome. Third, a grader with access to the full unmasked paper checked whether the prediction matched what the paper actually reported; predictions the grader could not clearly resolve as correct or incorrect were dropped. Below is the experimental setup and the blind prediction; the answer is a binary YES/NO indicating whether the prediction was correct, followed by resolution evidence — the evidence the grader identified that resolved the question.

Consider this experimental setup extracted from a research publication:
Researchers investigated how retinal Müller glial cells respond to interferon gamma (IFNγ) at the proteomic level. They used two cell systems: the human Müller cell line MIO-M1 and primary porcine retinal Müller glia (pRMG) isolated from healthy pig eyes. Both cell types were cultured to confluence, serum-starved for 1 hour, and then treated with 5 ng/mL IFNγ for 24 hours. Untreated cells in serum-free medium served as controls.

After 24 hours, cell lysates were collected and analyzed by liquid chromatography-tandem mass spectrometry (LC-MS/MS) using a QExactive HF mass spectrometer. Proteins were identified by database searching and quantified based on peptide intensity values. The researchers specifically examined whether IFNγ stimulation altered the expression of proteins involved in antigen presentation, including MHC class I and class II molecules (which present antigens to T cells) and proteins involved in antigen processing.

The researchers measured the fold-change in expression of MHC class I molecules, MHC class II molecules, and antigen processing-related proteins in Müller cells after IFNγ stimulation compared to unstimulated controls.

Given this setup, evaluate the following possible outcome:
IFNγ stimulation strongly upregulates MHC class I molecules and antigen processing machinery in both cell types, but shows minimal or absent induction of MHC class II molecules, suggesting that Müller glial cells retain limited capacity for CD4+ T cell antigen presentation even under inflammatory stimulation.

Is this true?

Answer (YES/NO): NO